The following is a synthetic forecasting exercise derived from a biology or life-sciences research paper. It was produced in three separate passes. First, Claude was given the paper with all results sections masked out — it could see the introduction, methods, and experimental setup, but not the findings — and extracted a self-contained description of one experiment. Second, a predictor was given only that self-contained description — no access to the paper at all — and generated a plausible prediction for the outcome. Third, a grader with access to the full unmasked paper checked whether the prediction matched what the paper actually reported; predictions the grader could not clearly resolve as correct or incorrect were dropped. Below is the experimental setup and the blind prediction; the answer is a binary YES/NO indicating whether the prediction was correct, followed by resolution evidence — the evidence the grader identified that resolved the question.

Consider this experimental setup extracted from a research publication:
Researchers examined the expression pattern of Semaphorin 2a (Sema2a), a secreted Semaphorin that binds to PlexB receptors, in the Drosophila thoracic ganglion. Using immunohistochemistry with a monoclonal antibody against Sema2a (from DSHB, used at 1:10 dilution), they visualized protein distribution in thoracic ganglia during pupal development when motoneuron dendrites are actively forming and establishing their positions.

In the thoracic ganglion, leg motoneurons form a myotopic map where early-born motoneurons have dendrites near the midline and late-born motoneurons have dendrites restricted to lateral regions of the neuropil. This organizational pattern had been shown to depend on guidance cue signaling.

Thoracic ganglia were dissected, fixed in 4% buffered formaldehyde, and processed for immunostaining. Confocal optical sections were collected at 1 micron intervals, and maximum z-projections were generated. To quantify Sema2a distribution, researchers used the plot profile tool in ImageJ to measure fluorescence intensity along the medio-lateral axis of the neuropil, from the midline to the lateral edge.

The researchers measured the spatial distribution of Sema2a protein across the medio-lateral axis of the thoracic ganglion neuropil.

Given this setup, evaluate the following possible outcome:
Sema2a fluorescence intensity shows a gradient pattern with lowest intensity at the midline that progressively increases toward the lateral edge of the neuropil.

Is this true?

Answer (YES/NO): NO